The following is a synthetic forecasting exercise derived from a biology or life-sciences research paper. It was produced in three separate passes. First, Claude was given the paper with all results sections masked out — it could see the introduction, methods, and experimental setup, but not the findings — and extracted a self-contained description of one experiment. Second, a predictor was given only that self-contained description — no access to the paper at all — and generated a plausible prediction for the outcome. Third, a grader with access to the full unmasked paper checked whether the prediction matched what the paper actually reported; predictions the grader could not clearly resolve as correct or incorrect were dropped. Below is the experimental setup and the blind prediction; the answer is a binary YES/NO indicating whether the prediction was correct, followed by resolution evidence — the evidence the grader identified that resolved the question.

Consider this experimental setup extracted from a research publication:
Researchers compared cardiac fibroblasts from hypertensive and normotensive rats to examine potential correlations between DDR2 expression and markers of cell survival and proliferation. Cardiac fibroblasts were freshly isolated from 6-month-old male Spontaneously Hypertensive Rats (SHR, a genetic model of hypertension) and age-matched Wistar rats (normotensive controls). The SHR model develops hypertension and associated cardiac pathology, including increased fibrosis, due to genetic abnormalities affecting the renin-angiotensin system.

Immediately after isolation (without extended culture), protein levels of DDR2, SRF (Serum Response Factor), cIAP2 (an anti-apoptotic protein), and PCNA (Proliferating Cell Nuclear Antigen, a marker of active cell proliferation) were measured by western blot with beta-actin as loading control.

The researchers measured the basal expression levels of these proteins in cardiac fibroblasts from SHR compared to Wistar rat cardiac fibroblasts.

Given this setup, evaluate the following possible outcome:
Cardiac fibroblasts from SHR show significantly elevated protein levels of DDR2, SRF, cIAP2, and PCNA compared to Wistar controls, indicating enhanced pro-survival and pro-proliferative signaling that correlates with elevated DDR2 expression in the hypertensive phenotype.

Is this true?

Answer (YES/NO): YES